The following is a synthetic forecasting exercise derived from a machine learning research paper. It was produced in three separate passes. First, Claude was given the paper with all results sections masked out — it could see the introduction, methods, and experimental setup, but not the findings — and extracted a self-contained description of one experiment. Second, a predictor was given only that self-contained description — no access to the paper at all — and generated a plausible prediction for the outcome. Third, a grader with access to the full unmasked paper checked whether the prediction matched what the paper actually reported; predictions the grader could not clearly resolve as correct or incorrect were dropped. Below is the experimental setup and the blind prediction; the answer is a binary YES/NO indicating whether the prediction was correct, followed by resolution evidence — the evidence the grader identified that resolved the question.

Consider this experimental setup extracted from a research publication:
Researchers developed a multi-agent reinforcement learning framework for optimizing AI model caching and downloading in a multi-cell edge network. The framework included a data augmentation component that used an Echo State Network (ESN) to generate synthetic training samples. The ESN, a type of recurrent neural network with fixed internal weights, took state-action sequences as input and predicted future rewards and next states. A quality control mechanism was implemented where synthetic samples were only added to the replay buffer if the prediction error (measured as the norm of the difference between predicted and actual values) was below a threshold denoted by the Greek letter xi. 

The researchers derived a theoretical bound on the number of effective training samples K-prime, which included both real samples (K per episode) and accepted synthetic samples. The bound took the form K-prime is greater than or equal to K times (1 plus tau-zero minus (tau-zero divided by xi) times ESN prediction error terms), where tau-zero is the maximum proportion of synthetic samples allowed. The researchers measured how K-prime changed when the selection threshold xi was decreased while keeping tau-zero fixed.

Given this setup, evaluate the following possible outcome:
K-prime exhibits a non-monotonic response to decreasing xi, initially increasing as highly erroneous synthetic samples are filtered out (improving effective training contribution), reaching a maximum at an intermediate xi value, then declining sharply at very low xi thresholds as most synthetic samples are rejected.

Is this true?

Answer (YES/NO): NO